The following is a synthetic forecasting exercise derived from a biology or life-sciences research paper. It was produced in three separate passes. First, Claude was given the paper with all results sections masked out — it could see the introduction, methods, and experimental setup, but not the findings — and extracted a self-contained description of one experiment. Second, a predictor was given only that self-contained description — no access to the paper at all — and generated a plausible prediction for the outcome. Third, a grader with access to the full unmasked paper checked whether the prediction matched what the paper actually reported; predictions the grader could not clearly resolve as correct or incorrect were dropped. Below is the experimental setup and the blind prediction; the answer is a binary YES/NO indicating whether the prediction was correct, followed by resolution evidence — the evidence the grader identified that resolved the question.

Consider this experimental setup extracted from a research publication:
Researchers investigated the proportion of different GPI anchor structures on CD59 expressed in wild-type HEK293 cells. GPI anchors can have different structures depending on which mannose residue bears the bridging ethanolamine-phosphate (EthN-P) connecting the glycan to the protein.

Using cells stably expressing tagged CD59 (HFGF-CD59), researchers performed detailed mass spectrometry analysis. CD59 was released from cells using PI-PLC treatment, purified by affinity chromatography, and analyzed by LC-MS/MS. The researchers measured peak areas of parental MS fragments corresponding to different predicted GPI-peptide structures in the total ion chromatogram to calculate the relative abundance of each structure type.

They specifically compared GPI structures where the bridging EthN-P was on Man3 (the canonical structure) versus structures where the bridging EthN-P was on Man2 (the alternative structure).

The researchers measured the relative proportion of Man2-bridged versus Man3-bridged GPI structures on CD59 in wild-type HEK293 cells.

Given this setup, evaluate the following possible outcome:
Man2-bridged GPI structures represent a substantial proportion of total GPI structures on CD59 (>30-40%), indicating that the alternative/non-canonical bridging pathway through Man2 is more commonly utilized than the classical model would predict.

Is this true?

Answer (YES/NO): NO